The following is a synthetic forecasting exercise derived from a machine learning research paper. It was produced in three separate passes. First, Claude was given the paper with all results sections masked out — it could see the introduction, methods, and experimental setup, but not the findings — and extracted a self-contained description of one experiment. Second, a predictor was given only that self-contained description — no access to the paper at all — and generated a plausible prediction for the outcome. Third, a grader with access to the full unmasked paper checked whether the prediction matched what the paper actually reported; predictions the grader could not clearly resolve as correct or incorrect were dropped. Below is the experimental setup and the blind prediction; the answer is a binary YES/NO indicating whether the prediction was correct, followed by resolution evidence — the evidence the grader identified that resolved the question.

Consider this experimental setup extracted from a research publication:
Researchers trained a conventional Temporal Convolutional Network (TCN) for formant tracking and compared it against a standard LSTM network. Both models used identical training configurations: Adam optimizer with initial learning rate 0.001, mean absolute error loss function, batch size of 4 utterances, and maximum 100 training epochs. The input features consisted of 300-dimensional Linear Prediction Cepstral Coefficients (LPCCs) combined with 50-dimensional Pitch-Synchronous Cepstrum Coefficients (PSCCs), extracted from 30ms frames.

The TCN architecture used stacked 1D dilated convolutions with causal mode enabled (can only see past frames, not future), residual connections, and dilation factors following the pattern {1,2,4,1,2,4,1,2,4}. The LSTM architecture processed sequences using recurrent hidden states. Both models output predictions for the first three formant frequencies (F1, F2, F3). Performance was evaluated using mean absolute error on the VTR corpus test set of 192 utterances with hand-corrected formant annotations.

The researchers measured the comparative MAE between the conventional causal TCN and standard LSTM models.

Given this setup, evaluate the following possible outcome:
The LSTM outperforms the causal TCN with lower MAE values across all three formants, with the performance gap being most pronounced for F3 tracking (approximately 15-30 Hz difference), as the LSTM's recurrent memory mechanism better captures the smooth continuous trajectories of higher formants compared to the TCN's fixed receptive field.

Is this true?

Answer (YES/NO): NO